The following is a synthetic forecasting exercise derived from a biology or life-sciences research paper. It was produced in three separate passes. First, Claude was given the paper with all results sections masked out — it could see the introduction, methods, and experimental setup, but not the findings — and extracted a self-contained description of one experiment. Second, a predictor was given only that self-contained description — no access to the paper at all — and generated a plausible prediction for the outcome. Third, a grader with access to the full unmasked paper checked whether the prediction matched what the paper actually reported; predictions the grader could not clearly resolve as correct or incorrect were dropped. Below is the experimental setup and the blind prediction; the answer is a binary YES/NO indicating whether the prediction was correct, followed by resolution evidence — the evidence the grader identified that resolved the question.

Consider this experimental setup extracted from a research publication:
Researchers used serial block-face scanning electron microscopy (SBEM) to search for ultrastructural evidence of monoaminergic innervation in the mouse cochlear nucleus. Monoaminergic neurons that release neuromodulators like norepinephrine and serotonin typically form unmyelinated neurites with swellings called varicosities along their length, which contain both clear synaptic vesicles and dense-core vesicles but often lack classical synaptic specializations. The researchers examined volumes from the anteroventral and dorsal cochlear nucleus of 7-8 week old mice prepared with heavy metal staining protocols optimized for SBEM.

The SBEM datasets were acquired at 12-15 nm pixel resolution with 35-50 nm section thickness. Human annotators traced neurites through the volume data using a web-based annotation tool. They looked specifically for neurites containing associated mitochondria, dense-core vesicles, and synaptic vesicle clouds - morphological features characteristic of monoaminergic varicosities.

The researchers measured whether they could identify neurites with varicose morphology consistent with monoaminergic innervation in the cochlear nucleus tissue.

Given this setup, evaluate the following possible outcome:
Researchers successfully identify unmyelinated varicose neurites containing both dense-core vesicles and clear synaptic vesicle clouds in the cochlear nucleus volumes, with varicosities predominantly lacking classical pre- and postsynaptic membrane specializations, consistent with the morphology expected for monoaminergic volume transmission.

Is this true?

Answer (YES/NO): NO